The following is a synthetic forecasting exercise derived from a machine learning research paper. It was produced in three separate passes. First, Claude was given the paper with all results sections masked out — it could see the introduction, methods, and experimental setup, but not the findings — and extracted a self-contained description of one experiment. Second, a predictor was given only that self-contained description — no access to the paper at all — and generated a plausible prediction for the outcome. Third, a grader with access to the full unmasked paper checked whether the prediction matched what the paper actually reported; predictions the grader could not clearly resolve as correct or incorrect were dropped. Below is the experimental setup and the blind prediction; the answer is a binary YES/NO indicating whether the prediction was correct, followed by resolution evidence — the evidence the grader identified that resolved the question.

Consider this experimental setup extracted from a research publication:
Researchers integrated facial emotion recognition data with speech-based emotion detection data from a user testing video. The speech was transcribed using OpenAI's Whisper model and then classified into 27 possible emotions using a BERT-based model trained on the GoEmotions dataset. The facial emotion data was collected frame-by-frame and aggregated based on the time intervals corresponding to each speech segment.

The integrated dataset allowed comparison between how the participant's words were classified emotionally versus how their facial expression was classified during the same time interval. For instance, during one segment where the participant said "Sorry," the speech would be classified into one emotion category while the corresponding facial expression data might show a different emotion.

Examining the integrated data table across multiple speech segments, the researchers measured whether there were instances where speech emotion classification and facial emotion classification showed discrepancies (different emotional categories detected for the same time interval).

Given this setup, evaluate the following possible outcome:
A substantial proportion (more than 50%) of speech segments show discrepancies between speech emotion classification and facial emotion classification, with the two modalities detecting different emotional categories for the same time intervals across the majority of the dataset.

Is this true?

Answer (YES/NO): YES